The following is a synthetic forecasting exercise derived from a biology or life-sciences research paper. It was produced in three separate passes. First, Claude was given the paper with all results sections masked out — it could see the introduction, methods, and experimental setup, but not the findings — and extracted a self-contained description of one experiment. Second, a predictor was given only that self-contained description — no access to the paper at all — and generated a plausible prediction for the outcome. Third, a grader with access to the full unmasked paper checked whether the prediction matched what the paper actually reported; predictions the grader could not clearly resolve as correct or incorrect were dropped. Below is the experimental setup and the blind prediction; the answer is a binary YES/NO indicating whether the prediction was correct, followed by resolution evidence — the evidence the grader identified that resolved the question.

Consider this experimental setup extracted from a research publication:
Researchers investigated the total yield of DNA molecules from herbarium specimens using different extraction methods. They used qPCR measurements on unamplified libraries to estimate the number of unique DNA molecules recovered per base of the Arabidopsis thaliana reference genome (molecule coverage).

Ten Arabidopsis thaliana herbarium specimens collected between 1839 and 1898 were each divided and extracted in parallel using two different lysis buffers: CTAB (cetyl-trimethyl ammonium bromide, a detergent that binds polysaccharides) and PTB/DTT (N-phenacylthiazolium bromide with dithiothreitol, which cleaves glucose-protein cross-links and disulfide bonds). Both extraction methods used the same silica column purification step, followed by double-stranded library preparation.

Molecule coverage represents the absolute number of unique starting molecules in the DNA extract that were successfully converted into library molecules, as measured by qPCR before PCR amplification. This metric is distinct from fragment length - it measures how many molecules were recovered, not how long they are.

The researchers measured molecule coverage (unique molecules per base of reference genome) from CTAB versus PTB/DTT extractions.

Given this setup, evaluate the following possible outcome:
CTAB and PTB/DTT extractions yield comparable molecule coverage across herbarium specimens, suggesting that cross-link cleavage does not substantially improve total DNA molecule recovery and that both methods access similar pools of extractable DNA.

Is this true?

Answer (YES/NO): NO